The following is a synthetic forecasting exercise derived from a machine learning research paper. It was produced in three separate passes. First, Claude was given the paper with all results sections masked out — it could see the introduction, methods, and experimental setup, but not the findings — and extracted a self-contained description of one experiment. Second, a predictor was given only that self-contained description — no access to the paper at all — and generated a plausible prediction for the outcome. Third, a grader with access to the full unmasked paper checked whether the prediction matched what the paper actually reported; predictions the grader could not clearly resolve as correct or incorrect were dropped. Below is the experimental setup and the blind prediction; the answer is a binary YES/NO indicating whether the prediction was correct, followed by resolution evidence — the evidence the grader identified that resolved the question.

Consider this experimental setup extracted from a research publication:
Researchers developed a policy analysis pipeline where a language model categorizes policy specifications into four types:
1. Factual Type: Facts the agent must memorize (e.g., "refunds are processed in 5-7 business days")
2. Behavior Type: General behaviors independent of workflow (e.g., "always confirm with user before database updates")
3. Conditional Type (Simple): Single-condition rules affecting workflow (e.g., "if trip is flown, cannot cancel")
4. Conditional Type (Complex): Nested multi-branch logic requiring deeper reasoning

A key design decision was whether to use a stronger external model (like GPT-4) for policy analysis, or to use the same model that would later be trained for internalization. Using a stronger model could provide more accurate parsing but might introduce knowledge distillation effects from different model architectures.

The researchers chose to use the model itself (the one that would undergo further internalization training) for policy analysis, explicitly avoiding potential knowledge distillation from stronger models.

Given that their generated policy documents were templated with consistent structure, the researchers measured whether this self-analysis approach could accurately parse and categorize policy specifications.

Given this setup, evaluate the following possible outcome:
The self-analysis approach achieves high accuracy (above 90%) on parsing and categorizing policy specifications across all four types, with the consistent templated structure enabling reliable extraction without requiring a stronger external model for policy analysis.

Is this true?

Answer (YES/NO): NO